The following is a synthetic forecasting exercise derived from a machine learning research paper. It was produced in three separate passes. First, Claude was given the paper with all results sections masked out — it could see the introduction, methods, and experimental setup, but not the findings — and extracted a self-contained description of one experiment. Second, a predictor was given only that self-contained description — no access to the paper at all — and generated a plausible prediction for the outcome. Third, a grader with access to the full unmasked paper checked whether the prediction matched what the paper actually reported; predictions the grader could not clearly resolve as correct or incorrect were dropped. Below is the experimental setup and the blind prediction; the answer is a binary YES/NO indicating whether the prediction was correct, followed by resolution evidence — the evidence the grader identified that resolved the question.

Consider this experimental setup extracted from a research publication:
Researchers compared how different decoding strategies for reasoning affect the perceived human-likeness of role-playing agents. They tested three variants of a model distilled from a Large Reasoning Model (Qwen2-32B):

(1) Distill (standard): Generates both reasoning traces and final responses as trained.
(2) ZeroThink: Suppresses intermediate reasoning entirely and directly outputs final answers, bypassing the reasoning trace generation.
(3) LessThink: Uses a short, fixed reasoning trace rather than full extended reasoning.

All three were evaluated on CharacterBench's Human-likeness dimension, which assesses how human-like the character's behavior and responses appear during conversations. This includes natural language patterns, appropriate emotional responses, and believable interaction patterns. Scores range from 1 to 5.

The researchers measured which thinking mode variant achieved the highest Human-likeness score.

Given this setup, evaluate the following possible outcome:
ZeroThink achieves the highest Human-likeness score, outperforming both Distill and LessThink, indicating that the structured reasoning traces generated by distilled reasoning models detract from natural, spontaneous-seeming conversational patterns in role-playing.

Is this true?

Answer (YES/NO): NO